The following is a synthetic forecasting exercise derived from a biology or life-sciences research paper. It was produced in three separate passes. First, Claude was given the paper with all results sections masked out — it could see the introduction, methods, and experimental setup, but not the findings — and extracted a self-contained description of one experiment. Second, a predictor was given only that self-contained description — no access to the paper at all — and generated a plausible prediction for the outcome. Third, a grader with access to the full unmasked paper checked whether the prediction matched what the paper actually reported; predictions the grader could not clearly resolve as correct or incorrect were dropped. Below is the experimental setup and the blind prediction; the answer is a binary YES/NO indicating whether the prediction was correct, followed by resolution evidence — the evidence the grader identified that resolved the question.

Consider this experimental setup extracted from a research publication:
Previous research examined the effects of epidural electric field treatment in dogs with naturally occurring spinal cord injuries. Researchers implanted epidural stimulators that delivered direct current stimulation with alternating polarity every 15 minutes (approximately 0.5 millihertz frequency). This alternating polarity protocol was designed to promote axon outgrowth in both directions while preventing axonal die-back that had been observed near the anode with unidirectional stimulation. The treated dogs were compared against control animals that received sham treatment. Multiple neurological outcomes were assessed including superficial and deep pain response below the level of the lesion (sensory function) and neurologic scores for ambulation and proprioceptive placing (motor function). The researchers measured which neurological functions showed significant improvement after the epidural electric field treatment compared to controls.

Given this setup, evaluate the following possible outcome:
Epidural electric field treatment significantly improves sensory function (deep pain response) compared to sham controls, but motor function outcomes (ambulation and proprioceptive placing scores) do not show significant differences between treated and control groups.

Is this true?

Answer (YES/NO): YES